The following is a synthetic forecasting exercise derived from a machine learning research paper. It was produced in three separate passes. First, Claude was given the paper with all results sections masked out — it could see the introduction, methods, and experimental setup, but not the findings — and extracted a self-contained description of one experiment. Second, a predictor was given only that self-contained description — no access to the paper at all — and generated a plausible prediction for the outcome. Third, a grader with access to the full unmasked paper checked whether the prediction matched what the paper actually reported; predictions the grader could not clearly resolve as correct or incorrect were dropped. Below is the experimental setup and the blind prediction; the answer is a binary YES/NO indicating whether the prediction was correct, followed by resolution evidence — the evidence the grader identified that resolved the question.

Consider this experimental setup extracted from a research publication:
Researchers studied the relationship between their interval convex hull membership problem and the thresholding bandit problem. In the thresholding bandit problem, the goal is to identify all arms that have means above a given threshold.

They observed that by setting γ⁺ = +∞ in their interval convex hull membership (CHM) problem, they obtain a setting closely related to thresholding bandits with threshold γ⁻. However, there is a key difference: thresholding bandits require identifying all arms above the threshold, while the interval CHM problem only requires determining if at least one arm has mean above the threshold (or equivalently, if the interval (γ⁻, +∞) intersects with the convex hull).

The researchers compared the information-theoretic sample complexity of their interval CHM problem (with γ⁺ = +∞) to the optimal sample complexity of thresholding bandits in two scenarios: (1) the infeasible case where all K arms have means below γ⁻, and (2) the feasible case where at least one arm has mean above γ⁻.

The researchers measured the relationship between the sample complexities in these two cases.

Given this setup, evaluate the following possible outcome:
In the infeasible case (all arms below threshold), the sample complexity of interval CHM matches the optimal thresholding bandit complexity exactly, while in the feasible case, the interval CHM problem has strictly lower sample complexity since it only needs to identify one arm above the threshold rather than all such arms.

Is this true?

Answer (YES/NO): YES